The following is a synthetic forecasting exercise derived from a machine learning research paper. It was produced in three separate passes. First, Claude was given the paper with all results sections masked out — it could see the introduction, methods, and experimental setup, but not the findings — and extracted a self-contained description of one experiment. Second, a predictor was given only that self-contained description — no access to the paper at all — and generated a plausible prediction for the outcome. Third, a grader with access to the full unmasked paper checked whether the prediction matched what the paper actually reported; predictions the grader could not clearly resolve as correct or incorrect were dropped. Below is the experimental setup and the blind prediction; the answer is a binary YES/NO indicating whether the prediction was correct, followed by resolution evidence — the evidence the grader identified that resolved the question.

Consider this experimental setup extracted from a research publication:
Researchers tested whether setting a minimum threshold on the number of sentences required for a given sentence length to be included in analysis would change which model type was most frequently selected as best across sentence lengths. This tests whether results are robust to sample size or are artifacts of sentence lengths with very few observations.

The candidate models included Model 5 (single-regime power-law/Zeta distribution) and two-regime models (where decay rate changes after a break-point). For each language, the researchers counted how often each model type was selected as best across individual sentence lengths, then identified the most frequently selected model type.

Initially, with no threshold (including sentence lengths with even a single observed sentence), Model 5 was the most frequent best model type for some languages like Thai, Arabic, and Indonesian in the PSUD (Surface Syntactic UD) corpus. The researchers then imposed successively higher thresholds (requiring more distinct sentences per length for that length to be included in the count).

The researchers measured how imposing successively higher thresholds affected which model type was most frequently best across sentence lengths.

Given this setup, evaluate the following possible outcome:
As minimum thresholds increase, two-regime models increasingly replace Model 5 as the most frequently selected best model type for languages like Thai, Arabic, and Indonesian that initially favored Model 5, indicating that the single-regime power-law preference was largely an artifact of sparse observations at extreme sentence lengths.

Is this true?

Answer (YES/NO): NO